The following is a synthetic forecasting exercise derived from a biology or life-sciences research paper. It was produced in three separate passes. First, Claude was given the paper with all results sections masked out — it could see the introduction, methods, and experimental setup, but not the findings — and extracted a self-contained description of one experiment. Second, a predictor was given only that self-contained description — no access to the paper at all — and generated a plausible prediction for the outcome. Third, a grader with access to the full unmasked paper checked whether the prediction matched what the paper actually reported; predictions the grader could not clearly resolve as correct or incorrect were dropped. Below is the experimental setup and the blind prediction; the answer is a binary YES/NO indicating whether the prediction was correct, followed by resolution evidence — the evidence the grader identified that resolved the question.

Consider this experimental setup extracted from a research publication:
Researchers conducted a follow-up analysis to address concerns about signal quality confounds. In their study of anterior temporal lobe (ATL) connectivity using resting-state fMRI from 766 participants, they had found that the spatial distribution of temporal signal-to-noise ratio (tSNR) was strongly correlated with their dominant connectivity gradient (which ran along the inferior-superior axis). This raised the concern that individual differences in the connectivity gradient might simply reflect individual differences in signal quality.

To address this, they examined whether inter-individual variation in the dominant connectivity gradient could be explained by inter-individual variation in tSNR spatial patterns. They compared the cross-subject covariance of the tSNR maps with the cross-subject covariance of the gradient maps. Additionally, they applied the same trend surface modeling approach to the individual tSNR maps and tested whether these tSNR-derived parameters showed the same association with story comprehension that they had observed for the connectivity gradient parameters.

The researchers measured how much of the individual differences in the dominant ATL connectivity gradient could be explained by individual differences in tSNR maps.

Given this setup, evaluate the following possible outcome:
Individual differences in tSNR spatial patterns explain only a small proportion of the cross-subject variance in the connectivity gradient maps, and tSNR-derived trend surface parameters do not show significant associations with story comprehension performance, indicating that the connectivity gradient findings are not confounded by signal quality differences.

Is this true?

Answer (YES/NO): YES